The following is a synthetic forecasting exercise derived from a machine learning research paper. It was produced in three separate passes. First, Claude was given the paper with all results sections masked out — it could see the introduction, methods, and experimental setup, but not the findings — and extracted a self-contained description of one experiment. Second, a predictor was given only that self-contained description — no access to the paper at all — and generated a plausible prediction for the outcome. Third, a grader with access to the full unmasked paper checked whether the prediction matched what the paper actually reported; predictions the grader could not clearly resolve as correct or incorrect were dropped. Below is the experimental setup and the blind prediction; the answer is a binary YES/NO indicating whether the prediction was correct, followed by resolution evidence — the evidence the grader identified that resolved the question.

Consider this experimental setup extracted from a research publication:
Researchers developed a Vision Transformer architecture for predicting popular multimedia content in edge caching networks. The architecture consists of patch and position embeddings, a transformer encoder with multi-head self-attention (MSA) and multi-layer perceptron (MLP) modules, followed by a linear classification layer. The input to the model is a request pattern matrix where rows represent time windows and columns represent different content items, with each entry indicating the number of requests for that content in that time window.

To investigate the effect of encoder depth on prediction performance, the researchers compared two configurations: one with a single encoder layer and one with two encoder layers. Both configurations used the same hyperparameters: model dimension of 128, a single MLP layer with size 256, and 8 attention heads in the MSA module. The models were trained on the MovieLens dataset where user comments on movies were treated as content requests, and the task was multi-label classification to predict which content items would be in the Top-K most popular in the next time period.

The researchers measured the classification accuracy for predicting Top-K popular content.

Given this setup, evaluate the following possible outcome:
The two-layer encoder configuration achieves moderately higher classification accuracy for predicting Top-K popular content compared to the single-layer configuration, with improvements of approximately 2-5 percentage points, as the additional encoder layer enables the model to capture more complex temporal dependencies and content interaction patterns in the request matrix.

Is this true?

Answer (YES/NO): NO